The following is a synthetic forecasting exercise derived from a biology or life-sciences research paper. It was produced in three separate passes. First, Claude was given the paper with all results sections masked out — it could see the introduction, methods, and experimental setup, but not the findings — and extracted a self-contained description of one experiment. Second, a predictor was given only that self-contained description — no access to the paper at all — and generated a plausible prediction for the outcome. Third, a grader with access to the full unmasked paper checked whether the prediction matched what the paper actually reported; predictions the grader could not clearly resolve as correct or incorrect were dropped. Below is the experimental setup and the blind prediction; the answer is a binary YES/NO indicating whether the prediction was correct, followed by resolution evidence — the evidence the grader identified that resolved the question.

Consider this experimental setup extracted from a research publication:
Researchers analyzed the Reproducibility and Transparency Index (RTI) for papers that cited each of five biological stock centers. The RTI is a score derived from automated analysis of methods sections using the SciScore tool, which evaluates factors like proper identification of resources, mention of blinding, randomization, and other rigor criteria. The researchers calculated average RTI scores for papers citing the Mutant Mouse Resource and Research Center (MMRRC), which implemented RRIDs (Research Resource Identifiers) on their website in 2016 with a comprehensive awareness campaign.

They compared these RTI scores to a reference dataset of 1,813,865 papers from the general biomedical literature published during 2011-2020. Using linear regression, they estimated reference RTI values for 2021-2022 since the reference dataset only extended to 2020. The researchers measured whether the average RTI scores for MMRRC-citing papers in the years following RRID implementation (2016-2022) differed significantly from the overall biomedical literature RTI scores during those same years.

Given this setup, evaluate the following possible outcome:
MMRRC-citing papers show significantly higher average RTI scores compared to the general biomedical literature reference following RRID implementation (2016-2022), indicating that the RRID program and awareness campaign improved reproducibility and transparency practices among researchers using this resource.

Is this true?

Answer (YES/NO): YES